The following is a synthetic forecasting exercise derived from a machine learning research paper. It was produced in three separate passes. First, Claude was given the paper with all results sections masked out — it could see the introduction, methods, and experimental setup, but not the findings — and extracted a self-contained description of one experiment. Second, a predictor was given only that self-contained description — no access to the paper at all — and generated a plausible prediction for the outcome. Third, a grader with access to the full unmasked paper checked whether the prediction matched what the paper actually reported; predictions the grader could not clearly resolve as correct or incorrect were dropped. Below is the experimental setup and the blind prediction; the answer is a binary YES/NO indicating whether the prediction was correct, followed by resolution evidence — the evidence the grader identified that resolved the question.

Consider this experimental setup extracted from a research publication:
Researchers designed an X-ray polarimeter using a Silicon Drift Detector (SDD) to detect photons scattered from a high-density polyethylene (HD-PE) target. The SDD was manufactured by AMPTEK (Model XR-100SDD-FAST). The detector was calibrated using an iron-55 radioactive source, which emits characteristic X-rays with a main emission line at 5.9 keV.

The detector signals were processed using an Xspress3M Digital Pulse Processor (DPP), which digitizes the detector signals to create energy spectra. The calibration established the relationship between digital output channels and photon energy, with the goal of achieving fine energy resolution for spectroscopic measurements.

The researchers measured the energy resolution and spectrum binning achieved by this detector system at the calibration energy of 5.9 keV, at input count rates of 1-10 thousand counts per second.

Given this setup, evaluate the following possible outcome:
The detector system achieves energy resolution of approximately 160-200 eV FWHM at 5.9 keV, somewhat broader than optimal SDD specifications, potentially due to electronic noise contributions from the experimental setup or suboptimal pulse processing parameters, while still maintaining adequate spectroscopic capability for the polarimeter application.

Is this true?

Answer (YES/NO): NO